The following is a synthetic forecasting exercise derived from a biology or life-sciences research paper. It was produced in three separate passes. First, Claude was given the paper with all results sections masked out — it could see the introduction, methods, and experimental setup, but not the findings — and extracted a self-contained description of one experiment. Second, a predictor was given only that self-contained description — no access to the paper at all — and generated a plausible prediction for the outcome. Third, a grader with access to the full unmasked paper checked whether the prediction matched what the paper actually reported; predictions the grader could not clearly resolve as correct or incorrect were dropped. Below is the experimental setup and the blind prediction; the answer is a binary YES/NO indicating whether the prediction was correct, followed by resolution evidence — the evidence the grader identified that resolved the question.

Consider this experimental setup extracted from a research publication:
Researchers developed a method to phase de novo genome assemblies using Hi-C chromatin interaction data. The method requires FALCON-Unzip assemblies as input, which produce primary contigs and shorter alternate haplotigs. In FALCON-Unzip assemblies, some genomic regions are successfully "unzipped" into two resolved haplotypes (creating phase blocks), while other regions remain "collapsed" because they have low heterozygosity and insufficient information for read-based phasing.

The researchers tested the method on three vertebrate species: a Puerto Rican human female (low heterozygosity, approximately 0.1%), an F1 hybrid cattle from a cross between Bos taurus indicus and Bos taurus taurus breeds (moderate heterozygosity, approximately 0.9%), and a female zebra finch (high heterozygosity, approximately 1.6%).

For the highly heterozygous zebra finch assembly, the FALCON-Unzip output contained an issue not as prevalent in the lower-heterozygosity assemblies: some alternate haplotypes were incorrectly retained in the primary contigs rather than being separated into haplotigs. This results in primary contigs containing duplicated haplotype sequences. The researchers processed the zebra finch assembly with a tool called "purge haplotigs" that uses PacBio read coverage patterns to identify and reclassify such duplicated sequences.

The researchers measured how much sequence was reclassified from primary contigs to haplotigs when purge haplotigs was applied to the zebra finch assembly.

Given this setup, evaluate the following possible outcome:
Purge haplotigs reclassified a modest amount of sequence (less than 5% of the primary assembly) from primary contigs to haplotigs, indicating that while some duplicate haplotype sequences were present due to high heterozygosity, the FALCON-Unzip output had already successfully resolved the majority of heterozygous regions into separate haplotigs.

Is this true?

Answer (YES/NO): NO